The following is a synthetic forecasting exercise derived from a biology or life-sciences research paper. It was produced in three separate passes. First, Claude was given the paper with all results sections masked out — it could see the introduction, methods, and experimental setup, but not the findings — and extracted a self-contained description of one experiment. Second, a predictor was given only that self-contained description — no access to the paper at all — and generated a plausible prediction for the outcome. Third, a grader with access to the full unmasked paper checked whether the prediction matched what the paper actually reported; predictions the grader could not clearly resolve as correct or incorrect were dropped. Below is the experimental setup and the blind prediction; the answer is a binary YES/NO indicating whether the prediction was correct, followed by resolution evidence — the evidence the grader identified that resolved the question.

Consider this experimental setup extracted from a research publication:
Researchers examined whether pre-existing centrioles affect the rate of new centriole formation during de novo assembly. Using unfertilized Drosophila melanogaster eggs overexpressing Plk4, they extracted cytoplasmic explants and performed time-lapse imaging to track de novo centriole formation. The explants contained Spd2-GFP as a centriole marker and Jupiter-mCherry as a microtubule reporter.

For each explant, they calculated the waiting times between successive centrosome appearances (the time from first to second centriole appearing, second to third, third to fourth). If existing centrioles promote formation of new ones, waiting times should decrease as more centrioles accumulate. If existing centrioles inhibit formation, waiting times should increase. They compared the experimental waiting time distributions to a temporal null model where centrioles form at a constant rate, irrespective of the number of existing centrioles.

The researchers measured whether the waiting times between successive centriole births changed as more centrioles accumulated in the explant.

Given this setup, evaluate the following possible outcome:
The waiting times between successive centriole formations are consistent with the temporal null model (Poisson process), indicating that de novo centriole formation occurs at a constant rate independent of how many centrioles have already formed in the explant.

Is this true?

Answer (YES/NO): NO